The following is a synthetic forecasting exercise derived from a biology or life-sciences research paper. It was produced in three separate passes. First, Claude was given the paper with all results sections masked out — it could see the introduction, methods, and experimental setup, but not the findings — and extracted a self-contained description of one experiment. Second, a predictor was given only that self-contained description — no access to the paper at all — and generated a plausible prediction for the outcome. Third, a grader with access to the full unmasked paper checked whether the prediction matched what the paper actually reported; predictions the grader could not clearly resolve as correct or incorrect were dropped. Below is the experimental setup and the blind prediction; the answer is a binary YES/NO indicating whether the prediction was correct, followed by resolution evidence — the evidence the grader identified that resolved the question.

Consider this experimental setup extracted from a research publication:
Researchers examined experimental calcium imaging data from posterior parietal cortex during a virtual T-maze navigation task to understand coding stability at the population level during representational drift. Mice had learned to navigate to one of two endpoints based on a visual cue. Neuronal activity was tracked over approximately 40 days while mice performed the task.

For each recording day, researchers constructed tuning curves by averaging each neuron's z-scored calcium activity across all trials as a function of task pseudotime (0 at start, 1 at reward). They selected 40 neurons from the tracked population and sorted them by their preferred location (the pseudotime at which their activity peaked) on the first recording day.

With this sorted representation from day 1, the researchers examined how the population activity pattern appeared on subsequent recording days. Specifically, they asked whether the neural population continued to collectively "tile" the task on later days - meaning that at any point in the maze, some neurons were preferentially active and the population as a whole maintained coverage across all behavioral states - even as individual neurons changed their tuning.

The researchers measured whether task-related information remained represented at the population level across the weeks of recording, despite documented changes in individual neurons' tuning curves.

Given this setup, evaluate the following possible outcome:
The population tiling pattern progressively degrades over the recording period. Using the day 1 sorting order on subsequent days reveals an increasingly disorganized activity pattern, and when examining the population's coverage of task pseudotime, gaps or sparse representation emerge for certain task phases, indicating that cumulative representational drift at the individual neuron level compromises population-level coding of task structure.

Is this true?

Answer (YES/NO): NO